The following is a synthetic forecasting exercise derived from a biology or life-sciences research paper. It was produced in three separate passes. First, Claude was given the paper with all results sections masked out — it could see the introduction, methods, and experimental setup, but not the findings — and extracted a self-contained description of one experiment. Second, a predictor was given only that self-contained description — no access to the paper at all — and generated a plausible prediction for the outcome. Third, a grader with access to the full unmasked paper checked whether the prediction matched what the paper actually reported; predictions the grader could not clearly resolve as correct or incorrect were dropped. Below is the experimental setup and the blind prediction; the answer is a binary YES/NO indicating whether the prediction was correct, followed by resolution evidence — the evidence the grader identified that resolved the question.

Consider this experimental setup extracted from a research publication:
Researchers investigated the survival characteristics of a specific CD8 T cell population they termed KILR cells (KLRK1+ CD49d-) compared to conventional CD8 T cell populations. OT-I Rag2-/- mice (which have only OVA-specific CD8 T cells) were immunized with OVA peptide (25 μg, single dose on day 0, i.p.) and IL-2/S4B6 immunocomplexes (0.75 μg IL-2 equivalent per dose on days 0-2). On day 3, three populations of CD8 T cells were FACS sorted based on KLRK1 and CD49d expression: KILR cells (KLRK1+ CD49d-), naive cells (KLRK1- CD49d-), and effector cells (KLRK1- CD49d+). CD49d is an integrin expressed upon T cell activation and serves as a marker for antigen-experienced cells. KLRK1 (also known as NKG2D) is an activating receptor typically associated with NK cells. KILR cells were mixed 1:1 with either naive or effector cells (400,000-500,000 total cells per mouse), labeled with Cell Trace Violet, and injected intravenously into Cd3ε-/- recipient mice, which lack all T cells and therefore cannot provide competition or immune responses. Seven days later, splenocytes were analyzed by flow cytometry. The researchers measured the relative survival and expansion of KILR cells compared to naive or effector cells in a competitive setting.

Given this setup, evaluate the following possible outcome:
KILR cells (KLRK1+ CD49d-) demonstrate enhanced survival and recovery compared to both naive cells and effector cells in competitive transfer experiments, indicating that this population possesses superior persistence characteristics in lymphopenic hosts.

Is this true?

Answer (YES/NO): NO